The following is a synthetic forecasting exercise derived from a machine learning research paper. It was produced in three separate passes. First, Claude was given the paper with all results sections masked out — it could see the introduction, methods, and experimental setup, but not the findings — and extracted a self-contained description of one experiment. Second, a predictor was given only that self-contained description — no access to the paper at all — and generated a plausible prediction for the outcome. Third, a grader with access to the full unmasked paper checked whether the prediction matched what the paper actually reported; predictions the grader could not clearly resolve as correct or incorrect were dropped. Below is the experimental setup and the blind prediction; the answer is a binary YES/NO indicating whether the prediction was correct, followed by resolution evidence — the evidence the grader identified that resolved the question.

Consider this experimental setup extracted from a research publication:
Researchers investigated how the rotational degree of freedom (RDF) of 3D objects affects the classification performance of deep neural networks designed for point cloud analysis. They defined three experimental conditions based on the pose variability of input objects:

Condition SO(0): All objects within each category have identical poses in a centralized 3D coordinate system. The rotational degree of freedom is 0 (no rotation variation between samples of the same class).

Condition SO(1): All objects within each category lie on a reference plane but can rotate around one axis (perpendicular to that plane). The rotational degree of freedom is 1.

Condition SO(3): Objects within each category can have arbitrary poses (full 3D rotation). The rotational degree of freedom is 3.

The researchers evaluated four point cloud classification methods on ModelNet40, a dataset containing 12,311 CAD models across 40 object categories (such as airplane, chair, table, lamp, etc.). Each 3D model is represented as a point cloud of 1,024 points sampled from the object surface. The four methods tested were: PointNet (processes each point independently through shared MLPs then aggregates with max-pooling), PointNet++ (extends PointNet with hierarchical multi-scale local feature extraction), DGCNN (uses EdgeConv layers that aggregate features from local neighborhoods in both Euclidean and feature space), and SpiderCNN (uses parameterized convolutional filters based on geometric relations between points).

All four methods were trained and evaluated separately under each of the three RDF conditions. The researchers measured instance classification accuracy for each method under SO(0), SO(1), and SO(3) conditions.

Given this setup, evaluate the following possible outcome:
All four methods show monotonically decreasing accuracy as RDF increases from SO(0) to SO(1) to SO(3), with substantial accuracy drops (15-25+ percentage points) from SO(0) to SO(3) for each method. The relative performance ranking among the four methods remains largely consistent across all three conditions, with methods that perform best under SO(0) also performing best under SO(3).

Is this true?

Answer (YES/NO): NO